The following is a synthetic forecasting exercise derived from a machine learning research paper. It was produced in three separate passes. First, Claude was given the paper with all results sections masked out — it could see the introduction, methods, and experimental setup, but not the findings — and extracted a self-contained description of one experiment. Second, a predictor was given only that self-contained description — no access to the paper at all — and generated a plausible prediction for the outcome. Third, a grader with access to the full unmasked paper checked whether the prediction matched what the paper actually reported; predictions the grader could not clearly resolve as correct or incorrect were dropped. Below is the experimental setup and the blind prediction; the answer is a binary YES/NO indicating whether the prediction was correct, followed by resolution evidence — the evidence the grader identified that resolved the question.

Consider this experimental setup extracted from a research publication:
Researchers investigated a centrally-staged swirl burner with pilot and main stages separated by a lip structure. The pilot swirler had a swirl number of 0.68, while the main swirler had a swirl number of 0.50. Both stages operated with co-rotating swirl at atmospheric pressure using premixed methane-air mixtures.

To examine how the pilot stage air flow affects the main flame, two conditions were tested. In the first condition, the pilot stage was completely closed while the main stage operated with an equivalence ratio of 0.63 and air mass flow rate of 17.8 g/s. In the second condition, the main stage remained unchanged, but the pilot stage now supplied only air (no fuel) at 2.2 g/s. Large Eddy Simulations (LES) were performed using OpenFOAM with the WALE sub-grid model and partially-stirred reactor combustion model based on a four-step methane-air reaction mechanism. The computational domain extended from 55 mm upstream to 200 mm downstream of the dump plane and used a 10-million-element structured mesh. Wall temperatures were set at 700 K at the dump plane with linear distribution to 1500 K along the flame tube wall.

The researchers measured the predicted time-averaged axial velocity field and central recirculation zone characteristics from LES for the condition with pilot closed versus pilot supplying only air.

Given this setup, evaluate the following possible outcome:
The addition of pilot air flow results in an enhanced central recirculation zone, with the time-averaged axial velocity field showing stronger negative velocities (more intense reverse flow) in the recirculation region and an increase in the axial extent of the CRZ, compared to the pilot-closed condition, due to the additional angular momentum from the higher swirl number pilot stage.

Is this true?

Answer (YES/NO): NO